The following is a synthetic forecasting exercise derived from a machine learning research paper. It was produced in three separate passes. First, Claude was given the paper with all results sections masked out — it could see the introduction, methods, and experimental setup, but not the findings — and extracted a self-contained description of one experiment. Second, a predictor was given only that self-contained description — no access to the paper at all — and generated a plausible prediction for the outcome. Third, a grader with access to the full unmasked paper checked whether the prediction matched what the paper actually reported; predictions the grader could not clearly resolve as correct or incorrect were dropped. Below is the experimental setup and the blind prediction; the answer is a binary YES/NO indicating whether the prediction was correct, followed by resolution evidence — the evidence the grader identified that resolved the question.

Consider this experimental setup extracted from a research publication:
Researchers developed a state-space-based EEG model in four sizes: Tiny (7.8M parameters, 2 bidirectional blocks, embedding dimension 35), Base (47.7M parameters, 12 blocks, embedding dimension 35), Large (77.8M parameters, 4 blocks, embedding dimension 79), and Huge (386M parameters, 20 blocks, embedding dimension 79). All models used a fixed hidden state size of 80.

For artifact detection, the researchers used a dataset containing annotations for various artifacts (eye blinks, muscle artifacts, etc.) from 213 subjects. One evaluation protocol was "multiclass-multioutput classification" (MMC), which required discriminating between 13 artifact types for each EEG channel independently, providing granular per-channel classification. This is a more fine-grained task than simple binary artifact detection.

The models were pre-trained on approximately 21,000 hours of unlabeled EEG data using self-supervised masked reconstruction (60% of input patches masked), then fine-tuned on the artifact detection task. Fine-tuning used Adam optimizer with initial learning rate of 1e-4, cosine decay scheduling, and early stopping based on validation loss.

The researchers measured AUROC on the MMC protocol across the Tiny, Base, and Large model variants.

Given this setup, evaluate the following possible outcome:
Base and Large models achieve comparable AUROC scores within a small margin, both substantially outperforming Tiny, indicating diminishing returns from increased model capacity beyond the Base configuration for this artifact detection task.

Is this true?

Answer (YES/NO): NO